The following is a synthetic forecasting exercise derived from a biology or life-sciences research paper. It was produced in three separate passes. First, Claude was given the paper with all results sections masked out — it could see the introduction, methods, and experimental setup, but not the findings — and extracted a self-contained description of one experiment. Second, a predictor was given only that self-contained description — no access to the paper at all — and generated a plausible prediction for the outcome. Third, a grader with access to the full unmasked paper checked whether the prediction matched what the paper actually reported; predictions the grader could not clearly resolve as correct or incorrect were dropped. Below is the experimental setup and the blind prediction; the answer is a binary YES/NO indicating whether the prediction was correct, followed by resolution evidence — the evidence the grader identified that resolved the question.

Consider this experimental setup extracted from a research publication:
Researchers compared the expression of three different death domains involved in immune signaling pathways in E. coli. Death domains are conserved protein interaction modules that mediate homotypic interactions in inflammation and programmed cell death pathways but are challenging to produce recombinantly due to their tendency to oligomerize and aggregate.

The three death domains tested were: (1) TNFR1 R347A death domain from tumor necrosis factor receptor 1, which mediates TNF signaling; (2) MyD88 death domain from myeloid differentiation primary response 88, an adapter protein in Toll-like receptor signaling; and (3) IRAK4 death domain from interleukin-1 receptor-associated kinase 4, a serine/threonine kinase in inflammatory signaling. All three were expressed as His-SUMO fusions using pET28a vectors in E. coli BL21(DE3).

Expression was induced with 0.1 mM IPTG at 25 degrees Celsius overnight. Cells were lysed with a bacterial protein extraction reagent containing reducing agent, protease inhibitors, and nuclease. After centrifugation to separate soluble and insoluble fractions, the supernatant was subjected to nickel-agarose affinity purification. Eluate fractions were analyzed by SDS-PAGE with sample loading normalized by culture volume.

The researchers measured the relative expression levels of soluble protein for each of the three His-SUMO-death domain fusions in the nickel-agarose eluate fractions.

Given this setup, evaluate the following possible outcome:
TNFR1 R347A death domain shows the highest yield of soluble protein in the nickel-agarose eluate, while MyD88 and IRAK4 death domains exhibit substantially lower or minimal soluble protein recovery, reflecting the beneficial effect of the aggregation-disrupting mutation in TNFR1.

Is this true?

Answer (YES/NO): NO